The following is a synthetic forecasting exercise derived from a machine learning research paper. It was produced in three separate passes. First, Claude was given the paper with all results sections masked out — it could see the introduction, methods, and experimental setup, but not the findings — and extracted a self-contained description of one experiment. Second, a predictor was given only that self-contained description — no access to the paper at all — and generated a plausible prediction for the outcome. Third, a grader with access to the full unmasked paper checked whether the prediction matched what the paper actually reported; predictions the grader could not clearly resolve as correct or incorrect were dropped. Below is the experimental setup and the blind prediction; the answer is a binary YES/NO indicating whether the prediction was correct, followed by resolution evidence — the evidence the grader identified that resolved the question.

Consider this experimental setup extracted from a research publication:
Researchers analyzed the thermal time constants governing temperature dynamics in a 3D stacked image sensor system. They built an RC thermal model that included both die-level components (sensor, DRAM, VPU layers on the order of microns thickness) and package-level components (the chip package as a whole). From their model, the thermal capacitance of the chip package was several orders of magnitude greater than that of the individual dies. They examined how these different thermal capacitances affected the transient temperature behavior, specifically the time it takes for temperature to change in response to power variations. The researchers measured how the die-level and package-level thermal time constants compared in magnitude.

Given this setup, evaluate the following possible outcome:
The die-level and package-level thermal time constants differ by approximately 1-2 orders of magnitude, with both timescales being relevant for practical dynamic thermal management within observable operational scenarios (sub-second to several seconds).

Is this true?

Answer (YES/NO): NO